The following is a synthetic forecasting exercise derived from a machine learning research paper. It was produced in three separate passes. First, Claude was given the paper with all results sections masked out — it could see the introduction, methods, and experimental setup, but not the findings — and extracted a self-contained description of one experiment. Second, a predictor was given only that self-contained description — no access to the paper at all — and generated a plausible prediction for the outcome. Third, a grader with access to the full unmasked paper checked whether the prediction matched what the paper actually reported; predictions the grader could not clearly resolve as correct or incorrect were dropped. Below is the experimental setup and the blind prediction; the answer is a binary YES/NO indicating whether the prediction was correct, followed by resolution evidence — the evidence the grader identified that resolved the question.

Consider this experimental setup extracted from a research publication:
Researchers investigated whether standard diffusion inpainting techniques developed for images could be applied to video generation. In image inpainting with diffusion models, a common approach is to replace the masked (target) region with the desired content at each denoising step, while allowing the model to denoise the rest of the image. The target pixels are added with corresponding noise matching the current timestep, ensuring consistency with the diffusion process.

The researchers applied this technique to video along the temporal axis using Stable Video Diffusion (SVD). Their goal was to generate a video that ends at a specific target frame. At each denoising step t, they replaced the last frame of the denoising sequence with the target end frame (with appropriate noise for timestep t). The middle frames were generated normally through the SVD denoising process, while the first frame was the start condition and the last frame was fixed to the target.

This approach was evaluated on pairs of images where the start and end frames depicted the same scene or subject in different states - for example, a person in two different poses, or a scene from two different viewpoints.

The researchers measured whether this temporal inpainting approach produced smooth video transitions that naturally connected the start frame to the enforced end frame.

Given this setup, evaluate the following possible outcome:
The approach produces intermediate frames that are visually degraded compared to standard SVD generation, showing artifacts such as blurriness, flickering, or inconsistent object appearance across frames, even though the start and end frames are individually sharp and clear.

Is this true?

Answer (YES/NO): NO